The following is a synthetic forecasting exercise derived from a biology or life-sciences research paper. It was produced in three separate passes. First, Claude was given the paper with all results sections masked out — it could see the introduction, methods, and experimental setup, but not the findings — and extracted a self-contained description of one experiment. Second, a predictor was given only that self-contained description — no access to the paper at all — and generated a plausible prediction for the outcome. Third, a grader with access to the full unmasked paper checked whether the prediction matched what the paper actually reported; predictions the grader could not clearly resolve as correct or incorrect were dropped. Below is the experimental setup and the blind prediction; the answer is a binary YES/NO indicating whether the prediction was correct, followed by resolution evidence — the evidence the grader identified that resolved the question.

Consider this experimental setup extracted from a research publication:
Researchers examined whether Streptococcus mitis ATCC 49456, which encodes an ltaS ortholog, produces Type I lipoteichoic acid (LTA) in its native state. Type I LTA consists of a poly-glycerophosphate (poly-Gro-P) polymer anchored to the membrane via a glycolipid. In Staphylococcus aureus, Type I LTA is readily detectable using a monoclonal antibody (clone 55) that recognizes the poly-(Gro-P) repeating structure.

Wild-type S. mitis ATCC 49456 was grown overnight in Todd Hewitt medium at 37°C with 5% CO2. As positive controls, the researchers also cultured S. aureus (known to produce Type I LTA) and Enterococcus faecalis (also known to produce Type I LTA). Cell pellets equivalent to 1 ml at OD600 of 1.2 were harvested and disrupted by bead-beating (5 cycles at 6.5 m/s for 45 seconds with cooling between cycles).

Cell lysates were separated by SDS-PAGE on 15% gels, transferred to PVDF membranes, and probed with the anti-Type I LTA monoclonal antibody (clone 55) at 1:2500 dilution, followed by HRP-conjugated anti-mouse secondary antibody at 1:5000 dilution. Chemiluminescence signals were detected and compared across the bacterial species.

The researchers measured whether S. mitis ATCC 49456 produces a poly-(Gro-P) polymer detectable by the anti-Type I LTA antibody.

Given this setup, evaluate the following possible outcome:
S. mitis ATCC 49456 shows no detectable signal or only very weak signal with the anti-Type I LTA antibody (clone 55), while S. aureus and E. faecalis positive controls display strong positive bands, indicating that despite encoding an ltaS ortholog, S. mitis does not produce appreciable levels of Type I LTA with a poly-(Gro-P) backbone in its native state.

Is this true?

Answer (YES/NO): NO